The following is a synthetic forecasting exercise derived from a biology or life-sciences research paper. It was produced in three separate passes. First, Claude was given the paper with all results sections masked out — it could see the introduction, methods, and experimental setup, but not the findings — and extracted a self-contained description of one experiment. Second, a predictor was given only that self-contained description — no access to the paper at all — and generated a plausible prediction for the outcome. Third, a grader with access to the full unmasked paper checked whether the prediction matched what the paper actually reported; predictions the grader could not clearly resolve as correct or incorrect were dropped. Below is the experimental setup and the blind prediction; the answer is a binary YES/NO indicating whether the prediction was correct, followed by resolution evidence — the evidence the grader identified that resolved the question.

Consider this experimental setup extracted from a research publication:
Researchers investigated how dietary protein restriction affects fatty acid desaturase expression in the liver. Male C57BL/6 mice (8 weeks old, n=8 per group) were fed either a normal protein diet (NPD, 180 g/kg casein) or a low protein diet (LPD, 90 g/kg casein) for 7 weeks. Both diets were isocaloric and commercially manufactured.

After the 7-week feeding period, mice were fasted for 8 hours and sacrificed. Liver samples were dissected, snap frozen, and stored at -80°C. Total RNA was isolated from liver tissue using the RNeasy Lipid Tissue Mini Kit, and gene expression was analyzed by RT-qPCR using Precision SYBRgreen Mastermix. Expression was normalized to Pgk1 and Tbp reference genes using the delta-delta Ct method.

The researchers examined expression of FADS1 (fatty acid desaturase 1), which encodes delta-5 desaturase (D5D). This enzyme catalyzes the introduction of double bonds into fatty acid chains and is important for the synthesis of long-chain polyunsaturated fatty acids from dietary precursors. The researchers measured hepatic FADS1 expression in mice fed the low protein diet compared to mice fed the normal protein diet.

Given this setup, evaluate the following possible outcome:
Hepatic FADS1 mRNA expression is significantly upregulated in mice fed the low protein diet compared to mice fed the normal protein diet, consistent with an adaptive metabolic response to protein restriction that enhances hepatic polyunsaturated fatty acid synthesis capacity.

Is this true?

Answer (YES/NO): NO